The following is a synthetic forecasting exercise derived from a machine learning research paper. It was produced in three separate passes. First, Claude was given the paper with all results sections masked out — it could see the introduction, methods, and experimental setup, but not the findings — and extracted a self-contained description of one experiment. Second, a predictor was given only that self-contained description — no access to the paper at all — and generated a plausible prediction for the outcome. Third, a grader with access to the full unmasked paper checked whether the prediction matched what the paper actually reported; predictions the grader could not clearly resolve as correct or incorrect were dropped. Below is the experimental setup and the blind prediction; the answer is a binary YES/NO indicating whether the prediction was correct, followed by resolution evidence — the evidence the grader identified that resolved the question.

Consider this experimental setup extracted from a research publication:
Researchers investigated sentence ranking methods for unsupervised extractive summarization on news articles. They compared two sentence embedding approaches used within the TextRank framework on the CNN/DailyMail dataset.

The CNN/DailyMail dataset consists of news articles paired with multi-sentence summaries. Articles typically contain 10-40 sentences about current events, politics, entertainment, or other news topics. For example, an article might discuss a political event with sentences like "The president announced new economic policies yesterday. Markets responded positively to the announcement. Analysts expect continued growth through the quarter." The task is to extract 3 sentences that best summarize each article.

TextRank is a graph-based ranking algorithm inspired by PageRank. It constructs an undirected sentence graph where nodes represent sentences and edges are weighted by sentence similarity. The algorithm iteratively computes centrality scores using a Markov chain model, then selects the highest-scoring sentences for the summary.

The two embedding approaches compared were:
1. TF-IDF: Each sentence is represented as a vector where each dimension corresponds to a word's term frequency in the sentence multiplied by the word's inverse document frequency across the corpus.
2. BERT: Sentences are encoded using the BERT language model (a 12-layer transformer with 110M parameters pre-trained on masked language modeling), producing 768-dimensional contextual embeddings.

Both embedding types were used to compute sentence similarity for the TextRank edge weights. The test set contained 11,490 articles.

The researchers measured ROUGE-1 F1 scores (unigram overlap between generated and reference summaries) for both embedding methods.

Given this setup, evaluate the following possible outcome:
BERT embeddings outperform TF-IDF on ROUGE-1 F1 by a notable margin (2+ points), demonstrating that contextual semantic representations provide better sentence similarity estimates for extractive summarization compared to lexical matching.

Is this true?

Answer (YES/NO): NO